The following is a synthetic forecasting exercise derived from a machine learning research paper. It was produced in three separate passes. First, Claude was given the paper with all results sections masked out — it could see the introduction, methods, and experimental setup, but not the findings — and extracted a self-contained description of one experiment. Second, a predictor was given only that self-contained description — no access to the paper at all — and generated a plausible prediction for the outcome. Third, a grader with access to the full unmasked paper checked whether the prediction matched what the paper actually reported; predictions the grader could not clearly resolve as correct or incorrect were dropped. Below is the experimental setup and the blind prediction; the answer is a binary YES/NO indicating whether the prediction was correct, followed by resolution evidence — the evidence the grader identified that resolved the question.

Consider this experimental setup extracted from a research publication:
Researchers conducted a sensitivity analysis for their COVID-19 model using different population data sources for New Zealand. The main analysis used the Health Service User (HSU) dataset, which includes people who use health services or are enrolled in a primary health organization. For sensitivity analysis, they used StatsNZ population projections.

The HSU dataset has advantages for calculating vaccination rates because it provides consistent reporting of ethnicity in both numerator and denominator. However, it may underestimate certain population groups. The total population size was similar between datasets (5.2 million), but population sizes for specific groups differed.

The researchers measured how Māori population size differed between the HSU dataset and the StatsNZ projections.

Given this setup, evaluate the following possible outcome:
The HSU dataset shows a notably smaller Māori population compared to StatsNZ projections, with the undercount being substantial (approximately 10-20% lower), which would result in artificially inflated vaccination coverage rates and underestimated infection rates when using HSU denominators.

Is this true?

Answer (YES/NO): YES